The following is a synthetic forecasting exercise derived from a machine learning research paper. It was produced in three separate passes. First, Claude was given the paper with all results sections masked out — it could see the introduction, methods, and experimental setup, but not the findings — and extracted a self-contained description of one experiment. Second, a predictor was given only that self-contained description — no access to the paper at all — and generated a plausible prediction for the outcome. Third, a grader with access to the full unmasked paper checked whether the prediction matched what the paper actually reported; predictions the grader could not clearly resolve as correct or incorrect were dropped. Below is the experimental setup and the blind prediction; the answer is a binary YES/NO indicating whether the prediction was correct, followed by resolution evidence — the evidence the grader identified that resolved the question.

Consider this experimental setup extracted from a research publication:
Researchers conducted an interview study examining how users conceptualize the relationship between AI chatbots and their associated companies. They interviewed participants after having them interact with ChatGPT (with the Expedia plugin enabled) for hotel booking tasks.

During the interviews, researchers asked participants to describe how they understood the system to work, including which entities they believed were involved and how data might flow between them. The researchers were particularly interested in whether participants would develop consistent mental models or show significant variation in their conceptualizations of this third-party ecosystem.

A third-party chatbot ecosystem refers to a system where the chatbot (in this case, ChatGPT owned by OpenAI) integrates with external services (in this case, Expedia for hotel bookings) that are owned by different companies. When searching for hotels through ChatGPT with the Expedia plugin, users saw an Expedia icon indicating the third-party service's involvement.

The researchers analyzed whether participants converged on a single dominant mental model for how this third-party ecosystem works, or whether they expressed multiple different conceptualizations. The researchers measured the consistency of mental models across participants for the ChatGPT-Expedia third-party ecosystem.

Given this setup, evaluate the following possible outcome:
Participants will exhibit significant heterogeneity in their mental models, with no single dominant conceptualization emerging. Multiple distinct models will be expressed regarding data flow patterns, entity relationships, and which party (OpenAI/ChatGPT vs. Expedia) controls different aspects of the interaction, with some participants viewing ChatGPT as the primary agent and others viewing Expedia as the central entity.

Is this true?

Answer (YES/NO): NO